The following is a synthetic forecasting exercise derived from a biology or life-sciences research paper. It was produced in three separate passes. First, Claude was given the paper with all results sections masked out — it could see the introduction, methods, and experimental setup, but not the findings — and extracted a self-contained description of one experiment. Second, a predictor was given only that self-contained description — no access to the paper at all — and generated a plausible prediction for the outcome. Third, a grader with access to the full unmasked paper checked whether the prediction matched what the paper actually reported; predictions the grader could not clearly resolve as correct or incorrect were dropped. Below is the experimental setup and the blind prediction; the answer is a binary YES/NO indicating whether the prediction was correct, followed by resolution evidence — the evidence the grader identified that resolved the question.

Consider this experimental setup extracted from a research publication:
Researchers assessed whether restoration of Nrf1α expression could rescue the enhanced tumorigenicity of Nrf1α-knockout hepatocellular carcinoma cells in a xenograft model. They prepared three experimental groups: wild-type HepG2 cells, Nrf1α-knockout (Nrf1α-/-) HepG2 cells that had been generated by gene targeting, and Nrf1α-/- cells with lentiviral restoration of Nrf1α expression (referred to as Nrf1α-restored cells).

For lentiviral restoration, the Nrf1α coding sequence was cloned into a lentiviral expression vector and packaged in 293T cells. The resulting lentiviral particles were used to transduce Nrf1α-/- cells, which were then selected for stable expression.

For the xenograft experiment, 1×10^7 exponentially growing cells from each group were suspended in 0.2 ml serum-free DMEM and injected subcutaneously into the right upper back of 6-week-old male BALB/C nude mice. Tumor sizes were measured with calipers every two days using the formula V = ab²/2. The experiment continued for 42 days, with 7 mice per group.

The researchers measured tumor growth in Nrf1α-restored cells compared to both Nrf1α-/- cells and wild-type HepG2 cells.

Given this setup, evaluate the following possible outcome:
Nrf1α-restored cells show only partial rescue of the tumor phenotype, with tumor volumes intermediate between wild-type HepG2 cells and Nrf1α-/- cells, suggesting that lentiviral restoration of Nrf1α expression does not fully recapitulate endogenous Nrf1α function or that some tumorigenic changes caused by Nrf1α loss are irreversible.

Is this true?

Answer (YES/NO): NO